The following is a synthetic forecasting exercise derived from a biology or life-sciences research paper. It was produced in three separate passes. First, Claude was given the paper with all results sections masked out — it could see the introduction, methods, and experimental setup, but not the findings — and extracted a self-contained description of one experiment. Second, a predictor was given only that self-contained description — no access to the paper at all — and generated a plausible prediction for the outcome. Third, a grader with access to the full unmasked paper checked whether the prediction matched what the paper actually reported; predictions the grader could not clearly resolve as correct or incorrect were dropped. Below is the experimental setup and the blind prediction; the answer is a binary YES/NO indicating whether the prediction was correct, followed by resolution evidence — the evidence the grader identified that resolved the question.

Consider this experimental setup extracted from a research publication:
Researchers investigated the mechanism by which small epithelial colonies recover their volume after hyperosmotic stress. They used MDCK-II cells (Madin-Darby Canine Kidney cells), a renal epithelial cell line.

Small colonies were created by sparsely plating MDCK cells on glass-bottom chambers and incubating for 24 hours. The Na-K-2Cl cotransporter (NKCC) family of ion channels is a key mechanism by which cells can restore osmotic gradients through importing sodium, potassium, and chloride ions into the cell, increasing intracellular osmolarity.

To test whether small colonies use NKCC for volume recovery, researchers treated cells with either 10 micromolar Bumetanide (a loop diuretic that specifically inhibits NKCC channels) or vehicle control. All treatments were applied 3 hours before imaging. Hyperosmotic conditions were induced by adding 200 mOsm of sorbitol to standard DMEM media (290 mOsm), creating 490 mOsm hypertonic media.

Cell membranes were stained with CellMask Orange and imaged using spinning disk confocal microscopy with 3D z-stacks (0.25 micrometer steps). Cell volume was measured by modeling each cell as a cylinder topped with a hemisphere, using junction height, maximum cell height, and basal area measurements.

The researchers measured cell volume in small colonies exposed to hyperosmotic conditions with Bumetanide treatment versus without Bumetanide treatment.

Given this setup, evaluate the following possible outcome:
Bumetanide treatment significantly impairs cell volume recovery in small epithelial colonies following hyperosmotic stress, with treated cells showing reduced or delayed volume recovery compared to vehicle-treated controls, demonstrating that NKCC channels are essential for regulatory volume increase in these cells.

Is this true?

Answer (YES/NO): YES